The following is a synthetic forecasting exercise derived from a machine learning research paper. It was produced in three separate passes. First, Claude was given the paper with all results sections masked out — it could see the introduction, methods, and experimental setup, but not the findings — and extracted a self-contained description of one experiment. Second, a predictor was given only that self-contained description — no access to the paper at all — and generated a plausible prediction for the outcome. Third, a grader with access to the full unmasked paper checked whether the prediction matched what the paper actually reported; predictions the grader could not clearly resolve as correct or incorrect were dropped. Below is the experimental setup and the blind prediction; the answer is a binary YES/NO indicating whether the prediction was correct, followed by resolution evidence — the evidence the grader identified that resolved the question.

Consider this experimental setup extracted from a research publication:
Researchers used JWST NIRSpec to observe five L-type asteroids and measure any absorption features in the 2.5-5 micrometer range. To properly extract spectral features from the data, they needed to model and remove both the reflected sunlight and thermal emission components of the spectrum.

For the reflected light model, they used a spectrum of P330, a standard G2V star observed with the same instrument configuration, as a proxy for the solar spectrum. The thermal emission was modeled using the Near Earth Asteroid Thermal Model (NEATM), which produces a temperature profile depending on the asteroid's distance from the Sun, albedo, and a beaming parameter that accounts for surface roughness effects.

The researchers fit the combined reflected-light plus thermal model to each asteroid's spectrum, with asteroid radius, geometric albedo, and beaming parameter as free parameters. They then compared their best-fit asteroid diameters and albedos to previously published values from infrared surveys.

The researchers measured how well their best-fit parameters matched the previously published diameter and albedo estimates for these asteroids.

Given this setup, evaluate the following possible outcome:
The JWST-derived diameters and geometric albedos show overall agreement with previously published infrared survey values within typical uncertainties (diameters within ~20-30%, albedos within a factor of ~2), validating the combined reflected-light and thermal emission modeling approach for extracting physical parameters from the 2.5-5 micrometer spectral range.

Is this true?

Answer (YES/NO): NO